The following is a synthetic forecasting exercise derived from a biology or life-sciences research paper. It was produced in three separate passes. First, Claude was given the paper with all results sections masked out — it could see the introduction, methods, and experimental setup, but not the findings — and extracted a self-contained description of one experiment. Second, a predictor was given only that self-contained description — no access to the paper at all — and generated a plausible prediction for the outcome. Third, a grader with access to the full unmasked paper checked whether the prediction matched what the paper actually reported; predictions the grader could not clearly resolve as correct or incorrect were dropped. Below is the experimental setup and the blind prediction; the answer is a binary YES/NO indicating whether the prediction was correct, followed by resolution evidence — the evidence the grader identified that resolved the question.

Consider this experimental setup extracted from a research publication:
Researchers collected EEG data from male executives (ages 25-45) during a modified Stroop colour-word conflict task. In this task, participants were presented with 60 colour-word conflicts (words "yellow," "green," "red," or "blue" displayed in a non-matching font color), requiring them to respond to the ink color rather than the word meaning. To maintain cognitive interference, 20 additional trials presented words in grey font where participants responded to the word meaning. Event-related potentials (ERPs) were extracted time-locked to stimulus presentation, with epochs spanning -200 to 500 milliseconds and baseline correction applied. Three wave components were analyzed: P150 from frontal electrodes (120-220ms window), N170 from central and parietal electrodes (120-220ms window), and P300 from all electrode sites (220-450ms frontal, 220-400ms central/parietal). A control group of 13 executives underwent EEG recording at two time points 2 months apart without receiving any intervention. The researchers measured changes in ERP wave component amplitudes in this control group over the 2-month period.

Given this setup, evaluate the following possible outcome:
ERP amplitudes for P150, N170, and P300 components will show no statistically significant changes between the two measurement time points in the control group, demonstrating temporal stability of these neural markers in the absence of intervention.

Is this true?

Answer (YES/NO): NO